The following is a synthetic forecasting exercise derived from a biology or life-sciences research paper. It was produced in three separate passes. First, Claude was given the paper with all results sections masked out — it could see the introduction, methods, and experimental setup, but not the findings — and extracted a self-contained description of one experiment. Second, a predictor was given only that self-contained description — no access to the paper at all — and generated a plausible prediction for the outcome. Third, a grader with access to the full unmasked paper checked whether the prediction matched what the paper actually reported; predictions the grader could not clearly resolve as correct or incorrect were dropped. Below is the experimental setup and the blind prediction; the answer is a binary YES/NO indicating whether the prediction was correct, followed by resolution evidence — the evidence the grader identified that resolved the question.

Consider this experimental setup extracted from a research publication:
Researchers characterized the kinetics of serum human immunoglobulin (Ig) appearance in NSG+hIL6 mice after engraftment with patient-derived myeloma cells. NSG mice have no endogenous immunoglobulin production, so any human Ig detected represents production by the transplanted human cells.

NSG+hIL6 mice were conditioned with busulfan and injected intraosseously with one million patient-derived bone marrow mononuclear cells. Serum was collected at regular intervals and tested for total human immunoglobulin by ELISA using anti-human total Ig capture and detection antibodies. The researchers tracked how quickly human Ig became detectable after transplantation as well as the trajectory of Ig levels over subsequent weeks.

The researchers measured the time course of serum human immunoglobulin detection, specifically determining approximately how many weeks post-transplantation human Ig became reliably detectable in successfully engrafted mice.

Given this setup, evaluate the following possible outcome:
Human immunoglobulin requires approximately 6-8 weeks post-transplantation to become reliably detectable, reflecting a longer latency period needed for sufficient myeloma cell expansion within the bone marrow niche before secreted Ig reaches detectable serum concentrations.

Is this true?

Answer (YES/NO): NO